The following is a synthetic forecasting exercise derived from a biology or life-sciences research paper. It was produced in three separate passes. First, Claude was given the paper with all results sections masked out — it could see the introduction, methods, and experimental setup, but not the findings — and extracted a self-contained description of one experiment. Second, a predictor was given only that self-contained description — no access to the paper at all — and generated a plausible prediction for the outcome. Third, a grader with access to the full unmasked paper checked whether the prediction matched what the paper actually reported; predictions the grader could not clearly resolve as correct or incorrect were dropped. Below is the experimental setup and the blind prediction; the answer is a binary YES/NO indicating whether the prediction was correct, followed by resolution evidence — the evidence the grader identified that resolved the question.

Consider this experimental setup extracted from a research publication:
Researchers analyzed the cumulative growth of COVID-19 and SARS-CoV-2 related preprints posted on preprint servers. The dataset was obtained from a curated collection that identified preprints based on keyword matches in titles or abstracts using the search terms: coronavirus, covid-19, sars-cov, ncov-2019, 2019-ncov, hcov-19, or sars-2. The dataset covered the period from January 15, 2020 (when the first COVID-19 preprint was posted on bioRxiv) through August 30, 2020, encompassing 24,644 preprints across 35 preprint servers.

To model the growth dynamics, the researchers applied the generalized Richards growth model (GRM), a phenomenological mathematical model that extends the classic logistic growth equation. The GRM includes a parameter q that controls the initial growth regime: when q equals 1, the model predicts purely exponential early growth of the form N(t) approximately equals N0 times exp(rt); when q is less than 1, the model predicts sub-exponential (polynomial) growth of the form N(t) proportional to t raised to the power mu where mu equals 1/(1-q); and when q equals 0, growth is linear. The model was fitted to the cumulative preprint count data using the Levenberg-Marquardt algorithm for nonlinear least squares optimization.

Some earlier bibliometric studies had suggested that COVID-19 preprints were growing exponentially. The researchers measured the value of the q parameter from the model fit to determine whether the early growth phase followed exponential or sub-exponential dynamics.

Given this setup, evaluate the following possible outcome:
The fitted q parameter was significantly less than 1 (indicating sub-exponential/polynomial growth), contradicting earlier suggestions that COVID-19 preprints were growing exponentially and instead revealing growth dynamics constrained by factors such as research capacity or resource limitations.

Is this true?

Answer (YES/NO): YES